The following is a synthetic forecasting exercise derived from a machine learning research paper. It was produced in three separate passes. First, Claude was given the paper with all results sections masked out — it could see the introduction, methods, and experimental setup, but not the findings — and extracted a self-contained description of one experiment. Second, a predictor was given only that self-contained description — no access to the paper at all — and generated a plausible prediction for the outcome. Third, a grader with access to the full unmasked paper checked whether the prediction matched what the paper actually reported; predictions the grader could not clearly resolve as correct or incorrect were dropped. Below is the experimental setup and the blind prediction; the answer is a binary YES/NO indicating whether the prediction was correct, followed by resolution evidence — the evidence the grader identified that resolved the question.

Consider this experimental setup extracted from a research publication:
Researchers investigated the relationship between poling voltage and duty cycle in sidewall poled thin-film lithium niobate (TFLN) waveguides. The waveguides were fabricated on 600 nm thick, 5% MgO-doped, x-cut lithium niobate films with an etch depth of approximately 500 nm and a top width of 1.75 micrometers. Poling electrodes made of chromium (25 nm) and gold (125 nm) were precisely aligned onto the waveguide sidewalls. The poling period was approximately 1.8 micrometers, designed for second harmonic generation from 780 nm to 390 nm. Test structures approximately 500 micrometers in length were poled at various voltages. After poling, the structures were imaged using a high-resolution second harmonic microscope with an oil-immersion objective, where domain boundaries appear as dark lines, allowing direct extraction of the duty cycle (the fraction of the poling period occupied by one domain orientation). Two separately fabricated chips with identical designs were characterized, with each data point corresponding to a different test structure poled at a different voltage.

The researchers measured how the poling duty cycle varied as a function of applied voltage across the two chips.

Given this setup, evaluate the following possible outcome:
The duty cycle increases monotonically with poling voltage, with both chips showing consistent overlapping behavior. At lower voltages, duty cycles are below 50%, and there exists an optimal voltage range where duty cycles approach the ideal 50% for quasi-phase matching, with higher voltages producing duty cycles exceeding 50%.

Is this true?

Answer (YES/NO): YES